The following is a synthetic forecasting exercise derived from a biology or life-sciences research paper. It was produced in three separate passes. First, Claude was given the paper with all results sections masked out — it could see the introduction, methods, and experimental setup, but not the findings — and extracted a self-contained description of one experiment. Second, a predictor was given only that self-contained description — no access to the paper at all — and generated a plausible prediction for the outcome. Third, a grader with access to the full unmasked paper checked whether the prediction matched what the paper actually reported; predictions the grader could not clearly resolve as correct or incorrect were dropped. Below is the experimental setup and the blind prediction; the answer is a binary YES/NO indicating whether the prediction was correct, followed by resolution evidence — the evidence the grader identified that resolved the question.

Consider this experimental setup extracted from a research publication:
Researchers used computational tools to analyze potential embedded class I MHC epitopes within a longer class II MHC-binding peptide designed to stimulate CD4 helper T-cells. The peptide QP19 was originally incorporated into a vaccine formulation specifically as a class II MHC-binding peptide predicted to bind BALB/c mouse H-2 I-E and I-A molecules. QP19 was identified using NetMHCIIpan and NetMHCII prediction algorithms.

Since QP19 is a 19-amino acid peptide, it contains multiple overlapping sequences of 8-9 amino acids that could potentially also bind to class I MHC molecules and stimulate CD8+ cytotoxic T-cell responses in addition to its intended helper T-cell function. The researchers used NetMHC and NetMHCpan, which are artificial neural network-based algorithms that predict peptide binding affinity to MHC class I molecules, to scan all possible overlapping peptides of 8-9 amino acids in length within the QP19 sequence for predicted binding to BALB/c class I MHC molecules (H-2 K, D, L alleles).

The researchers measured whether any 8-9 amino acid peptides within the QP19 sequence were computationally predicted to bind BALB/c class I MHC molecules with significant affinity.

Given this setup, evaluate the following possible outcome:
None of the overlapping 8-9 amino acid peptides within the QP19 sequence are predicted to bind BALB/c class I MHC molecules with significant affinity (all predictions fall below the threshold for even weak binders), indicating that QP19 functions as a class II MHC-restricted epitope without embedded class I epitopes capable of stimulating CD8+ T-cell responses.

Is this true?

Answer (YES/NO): NO